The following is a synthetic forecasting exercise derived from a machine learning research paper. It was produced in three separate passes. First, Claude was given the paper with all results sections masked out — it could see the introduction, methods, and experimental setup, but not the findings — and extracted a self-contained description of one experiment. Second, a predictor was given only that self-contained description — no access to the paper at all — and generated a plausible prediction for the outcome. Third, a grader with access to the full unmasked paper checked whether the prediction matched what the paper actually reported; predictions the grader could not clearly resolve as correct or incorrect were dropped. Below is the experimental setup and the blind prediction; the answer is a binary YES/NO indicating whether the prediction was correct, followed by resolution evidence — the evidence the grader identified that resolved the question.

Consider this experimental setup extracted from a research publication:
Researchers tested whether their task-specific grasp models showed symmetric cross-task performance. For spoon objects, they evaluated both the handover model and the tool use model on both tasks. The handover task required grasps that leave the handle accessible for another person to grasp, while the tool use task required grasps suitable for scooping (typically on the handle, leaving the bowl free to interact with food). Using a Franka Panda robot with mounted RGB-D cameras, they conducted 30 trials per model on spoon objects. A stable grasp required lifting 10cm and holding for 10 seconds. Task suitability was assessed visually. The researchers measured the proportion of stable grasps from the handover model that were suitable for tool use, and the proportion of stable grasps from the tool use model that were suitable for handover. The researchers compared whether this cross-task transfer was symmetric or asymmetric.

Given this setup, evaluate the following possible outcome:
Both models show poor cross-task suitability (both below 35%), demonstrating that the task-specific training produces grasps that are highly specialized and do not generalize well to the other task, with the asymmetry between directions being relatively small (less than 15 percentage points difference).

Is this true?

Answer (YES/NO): YES